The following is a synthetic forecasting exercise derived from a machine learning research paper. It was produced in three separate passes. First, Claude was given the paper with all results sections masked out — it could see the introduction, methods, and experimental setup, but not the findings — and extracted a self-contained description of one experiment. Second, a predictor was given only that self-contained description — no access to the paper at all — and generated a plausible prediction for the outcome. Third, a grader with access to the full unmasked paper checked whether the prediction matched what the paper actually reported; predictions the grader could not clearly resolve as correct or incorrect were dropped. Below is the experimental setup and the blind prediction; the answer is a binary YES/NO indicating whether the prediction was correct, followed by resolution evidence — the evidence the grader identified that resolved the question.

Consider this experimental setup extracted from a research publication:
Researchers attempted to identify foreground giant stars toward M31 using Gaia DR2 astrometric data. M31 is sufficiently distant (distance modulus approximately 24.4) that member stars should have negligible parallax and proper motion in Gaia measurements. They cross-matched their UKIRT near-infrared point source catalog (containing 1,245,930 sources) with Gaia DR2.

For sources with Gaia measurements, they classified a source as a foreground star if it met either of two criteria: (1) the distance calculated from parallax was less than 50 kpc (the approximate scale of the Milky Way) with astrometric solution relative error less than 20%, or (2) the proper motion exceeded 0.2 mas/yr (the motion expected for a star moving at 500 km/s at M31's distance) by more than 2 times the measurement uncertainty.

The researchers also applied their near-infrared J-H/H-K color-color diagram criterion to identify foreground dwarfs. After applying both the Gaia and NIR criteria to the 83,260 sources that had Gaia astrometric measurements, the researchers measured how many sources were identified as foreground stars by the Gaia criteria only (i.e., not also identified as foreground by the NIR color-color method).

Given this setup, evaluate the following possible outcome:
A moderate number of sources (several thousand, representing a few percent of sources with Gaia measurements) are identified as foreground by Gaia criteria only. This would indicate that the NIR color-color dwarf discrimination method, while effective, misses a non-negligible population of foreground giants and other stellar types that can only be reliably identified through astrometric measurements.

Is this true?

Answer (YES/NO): NO